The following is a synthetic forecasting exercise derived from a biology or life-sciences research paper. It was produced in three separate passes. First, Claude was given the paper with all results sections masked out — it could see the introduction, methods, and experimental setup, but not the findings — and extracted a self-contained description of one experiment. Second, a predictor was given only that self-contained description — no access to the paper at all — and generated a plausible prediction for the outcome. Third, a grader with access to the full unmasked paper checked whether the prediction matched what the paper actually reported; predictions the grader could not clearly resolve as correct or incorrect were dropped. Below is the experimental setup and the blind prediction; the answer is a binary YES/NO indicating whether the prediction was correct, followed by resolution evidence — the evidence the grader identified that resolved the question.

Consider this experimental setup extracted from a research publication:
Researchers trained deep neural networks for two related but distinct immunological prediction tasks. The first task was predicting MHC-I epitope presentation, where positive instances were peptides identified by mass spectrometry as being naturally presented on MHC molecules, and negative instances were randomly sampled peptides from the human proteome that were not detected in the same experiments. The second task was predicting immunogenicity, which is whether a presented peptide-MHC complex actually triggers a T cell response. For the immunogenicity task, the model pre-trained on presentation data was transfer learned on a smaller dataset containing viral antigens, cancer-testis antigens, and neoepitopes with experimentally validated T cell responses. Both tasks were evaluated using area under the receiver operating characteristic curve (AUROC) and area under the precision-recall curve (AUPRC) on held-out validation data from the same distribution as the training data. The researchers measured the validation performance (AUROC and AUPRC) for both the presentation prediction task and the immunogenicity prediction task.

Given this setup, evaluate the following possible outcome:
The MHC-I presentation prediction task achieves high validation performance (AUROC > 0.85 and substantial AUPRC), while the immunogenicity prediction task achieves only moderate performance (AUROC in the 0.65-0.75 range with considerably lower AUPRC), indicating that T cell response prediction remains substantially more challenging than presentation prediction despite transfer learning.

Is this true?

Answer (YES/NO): NO